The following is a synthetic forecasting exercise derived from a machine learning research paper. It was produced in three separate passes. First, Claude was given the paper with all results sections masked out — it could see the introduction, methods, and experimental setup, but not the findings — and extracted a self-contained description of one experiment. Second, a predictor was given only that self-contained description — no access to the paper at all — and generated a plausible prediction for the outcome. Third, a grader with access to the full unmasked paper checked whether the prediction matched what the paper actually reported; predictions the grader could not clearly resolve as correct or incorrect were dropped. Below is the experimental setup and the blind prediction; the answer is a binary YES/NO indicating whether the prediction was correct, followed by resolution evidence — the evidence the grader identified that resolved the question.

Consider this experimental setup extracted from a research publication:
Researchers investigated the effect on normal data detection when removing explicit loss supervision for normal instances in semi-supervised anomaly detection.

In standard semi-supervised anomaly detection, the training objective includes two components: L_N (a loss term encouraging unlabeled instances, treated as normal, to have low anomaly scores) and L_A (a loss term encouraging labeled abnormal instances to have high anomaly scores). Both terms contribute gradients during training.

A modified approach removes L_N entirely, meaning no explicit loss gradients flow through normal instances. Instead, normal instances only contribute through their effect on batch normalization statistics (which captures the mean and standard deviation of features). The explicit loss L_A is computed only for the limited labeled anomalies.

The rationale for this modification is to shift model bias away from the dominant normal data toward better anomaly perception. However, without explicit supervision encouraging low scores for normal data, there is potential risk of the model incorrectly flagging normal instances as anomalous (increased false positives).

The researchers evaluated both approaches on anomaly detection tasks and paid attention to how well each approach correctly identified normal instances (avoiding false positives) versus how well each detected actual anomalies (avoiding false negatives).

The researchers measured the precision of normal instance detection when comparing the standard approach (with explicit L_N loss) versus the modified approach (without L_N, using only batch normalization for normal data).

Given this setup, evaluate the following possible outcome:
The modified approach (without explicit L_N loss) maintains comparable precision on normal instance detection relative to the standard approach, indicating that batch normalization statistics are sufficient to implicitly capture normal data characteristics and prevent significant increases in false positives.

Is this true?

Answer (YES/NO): NO